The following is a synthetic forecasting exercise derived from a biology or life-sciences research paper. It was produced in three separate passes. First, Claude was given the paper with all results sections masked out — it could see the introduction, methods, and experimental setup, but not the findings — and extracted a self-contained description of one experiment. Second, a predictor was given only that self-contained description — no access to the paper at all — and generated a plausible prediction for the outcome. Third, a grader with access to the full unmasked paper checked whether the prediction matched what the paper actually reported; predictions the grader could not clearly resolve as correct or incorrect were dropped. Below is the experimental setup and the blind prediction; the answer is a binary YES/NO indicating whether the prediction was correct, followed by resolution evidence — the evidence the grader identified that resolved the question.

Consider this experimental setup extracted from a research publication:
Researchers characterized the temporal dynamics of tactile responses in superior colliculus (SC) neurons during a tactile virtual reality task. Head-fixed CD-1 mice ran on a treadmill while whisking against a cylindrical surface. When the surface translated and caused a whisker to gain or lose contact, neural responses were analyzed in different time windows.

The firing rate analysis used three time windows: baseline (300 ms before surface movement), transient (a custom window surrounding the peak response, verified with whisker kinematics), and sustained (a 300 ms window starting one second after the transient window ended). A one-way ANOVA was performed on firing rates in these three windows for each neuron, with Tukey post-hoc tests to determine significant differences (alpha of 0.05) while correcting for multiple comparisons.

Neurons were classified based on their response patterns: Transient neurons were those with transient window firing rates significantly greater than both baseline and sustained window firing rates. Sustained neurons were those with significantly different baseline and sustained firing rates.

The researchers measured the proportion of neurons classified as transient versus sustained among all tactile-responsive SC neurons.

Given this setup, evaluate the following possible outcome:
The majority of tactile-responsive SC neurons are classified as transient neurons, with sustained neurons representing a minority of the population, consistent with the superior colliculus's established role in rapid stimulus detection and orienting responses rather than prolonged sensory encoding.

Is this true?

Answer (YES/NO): YES